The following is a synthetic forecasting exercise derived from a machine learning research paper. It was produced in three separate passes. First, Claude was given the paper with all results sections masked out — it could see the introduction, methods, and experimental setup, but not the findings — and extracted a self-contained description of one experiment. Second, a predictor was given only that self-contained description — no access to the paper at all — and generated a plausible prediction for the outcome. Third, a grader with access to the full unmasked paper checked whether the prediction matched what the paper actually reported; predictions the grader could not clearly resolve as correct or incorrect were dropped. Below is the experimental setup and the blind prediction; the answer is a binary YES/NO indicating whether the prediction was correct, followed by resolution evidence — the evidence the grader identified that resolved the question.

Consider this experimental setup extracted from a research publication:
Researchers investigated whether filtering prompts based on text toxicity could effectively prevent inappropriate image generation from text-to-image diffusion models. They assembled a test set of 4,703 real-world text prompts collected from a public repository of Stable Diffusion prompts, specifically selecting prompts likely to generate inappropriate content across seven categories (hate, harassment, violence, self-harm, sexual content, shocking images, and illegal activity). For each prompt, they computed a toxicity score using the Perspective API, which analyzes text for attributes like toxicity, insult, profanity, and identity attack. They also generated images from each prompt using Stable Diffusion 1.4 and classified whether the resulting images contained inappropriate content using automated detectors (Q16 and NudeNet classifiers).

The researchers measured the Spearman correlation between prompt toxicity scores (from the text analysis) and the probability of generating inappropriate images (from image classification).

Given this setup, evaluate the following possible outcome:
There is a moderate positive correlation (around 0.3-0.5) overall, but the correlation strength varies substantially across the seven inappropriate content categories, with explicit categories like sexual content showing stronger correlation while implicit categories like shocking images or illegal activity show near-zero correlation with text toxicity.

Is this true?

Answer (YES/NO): NO